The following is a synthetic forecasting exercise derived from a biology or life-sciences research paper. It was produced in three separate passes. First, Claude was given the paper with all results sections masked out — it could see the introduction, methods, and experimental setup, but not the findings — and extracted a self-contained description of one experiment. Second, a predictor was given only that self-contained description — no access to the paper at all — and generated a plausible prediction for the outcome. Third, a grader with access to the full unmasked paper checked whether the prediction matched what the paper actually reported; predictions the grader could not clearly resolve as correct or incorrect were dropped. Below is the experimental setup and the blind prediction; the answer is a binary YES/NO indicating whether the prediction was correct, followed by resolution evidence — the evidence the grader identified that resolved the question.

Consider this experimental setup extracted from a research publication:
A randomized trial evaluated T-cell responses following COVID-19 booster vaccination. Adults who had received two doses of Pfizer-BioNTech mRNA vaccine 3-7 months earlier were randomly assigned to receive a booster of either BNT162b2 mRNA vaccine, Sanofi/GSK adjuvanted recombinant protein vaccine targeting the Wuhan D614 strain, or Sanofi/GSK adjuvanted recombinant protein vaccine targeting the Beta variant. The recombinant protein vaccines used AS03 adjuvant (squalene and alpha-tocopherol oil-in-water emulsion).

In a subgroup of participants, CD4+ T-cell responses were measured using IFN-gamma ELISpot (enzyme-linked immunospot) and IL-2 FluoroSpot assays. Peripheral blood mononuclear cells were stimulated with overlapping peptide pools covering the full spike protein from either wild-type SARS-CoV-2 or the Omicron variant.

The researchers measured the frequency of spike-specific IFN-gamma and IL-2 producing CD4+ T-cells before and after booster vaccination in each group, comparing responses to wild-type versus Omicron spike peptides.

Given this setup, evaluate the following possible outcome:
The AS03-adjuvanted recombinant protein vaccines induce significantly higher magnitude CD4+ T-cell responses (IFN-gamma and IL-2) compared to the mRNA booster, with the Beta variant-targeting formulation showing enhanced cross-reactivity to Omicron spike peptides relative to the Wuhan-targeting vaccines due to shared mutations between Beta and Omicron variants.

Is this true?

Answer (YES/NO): NO